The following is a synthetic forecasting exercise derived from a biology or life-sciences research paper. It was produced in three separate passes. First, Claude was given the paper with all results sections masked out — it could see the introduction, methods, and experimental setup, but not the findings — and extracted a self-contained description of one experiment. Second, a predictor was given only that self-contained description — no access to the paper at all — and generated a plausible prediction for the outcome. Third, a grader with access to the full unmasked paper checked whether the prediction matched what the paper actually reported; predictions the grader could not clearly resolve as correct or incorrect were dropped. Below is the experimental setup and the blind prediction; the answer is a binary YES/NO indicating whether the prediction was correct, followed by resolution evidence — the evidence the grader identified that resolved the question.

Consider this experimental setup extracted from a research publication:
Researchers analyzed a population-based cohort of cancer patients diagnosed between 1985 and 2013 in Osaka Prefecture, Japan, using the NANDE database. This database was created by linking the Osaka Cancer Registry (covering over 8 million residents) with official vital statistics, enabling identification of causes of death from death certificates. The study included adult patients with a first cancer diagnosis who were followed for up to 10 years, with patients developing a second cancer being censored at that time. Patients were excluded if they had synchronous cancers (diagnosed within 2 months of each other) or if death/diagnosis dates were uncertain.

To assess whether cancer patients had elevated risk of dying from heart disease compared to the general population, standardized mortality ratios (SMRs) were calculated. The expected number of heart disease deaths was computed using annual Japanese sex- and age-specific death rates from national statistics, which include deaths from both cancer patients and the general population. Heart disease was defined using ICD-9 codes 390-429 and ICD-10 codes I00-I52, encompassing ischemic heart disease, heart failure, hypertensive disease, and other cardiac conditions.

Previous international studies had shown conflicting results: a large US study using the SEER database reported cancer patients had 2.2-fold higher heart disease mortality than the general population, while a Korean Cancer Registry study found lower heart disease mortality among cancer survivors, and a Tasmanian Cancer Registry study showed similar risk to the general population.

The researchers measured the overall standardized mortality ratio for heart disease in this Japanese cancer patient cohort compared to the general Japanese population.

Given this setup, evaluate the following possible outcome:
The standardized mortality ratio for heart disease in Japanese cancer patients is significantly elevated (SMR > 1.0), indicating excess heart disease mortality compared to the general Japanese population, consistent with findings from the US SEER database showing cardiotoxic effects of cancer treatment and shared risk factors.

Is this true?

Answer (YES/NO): YES